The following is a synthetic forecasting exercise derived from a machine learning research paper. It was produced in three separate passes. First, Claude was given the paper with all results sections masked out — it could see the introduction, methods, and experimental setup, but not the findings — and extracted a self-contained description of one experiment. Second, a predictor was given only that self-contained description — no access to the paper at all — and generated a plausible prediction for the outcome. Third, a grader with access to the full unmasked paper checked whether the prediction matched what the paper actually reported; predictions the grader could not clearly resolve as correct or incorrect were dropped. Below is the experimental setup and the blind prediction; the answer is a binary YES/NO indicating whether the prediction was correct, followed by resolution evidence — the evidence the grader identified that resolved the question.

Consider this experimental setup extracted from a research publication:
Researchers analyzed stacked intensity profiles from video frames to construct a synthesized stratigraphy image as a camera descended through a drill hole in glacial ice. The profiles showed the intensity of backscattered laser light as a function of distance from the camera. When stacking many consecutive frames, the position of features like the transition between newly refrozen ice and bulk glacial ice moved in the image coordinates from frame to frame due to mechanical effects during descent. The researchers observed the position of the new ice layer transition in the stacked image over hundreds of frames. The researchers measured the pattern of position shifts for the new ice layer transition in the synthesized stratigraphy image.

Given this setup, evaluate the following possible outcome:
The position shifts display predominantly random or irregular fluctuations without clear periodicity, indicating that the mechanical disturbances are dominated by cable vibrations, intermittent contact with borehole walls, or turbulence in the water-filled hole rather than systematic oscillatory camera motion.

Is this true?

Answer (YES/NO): NO